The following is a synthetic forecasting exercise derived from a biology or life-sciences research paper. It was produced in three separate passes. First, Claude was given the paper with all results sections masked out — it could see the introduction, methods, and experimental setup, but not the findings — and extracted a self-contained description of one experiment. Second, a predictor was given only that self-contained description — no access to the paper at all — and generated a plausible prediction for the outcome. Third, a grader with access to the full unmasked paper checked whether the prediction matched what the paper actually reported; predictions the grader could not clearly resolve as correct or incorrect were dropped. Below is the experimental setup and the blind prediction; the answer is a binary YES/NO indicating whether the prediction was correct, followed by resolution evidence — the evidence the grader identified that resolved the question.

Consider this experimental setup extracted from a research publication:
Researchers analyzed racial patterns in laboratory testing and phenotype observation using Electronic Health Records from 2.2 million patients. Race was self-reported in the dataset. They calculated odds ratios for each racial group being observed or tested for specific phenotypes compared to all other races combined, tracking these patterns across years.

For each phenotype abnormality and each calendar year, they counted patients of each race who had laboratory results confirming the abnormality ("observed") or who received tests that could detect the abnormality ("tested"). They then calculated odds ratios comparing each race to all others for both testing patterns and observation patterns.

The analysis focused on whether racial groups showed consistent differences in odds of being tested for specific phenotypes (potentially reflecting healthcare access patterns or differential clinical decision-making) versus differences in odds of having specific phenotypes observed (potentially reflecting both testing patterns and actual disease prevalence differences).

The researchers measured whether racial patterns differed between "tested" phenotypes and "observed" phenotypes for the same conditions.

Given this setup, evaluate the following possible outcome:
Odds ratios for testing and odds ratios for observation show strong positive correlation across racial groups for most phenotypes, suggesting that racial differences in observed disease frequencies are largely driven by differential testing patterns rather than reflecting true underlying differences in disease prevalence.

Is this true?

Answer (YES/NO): YES